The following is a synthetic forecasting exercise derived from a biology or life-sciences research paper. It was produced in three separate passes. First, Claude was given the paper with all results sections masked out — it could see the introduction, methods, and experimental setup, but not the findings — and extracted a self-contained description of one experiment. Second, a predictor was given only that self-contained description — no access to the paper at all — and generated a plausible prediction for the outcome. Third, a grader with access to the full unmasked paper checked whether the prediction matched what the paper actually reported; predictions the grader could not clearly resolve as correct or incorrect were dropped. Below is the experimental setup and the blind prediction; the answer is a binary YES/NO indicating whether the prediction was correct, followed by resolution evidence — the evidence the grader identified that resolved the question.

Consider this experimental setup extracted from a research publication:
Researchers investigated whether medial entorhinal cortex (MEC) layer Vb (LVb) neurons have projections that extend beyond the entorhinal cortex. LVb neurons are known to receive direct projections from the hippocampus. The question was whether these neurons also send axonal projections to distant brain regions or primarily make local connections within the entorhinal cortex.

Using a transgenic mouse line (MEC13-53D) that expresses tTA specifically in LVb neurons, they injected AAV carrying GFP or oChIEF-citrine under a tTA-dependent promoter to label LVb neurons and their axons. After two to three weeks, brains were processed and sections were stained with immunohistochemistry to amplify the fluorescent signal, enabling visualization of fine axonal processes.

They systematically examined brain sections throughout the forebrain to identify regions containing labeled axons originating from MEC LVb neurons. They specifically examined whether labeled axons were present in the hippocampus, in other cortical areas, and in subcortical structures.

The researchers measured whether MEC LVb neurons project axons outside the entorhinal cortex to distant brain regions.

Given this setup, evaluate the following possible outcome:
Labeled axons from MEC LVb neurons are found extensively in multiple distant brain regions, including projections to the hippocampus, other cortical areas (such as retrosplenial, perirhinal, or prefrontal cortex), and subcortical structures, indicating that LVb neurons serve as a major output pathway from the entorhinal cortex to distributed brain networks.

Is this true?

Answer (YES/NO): NO